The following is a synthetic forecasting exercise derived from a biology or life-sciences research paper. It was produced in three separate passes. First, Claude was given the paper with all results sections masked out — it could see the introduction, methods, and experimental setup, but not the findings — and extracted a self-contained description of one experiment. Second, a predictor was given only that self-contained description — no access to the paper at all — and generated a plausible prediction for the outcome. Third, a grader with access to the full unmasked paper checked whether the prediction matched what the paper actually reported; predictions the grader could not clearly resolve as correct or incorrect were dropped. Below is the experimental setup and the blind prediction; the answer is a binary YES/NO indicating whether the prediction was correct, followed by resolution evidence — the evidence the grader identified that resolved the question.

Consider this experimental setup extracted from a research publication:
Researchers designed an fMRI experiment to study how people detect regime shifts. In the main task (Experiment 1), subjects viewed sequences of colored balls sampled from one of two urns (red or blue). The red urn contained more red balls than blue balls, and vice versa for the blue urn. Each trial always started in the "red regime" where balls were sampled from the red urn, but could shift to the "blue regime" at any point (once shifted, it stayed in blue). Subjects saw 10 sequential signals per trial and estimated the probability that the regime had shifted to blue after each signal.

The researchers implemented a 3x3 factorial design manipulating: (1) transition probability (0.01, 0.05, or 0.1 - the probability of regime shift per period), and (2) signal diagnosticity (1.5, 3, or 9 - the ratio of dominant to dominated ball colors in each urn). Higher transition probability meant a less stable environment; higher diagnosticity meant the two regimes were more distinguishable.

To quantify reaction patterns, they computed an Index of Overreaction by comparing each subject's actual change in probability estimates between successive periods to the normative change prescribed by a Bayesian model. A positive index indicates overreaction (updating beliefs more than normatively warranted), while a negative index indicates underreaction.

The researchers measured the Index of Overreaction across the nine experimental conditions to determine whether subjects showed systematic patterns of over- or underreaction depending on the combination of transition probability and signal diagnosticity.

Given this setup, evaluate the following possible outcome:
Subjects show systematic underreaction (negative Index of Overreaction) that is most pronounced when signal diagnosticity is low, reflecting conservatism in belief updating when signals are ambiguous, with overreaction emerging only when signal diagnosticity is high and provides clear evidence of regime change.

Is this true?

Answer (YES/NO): NO